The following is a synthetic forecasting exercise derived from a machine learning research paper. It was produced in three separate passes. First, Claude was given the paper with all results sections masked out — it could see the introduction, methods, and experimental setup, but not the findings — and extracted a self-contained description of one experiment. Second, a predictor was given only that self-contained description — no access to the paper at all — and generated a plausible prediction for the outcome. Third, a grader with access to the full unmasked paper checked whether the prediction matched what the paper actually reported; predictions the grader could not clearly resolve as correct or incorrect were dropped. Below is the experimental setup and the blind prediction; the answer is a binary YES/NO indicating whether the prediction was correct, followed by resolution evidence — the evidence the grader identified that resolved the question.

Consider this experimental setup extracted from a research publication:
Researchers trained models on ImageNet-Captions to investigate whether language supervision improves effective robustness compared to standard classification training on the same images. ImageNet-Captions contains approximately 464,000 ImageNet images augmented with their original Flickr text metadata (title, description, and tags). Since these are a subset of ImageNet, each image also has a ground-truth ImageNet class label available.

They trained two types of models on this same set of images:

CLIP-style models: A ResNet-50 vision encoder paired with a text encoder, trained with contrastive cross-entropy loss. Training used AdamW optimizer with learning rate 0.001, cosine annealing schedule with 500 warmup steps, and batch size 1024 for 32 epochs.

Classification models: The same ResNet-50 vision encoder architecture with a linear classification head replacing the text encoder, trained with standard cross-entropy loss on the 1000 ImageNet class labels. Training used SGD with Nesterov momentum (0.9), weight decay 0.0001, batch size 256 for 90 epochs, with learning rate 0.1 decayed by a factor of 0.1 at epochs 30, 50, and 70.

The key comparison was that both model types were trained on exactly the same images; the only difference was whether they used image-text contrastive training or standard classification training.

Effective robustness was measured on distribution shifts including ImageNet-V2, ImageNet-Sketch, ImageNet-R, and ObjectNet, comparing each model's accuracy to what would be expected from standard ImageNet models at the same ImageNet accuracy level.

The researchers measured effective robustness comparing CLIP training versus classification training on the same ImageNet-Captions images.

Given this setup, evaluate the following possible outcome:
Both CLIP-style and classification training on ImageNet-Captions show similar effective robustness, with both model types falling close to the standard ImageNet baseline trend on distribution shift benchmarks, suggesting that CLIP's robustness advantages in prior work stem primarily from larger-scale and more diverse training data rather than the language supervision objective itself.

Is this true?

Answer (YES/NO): YES